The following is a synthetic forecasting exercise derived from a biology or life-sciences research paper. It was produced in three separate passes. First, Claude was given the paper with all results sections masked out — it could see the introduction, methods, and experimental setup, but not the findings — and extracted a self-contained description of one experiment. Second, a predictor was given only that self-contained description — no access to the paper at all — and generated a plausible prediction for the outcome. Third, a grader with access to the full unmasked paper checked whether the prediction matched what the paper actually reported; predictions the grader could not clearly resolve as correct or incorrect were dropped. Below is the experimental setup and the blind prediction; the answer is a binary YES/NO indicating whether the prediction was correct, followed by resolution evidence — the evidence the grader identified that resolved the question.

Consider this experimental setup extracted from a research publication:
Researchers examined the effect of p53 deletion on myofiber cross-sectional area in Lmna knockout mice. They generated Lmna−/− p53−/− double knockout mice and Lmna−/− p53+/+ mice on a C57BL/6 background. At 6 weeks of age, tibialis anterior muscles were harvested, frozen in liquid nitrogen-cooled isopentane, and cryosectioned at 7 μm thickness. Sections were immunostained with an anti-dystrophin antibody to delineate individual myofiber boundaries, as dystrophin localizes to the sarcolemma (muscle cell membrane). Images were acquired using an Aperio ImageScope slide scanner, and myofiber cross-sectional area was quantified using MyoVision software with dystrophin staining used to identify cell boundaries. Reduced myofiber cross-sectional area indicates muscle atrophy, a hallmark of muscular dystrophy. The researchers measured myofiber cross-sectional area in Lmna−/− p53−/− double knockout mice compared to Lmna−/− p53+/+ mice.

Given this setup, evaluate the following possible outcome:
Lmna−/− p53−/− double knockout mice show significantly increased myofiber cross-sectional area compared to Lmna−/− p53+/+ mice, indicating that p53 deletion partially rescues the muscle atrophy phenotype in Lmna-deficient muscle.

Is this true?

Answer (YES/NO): NO